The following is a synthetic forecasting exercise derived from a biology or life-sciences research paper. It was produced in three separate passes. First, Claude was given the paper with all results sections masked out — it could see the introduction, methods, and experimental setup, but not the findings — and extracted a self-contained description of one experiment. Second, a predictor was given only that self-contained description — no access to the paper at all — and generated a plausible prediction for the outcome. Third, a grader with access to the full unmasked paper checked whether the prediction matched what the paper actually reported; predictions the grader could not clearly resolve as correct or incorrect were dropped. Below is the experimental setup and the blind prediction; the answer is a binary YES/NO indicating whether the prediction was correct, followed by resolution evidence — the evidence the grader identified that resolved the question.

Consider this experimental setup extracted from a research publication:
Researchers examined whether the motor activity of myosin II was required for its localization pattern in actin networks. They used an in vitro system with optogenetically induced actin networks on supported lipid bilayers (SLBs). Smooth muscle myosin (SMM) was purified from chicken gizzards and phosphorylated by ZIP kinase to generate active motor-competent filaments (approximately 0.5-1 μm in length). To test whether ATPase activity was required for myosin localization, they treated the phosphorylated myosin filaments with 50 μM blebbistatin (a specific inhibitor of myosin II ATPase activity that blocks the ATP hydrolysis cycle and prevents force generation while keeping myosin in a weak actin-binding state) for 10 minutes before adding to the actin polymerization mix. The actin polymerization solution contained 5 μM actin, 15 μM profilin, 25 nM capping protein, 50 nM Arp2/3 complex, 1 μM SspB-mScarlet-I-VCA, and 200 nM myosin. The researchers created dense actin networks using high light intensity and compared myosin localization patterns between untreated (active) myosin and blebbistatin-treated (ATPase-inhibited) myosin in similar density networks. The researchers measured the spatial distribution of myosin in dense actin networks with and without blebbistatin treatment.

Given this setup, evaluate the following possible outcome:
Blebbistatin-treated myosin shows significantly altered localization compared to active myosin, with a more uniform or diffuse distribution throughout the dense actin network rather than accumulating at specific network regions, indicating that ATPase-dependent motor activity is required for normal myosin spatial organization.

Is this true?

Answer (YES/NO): NO